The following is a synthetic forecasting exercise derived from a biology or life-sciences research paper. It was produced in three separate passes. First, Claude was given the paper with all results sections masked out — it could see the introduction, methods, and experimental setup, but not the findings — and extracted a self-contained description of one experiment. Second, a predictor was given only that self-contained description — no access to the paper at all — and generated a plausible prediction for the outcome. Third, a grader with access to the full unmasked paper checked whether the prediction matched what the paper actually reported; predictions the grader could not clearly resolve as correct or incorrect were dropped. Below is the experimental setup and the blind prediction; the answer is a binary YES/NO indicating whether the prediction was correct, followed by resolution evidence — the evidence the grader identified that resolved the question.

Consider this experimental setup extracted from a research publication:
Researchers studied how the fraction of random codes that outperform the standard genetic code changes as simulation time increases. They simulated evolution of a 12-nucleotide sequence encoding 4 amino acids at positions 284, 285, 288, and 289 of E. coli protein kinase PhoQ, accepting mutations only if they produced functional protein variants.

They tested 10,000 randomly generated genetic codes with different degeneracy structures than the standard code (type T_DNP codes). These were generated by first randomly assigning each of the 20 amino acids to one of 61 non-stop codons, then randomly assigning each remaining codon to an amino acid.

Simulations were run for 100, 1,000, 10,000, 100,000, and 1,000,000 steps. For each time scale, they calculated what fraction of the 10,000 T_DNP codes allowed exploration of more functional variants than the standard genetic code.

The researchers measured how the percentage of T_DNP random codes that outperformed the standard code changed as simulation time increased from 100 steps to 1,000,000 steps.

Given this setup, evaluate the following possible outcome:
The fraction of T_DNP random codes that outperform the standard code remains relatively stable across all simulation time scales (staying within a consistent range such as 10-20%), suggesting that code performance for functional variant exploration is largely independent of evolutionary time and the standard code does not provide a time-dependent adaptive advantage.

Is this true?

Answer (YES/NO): NO